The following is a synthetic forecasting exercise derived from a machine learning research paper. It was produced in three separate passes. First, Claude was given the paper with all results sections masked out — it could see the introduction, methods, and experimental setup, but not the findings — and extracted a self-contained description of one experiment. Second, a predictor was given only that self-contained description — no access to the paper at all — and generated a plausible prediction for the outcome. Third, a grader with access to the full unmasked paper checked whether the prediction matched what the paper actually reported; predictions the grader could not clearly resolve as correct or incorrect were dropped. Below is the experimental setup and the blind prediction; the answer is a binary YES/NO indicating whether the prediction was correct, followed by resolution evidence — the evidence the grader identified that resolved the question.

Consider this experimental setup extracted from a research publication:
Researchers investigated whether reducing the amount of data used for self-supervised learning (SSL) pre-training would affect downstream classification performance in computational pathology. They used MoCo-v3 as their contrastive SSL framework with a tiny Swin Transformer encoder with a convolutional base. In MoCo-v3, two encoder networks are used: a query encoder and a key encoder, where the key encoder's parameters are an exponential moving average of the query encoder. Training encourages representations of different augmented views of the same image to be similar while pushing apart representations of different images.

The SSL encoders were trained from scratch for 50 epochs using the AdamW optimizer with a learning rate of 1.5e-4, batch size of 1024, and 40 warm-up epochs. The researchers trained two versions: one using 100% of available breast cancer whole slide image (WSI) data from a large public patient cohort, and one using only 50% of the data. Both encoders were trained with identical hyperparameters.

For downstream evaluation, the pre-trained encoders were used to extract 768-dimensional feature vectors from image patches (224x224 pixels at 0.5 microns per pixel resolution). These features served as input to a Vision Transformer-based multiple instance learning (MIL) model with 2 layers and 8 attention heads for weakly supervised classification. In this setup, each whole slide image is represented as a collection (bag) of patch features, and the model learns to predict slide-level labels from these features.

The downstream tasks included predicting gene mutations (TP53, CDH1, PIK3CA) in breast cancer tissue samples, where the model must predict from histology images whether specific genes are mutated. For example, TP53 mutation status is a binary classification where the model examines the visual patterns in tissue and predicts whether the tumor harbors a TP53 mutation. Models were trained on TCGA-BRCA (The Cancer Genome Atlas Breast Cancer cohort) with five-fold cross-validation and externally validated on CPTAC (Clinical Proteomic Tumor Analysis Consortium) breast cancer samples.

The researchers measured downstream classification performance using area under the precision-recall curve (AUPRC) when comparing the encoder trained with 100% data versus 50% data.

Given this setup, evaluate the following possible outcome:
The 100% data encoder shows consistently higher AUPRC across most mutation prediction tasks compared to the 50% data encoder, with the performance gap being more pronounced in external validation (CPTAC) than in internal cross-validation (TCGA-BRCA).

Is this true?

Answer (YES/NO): NO